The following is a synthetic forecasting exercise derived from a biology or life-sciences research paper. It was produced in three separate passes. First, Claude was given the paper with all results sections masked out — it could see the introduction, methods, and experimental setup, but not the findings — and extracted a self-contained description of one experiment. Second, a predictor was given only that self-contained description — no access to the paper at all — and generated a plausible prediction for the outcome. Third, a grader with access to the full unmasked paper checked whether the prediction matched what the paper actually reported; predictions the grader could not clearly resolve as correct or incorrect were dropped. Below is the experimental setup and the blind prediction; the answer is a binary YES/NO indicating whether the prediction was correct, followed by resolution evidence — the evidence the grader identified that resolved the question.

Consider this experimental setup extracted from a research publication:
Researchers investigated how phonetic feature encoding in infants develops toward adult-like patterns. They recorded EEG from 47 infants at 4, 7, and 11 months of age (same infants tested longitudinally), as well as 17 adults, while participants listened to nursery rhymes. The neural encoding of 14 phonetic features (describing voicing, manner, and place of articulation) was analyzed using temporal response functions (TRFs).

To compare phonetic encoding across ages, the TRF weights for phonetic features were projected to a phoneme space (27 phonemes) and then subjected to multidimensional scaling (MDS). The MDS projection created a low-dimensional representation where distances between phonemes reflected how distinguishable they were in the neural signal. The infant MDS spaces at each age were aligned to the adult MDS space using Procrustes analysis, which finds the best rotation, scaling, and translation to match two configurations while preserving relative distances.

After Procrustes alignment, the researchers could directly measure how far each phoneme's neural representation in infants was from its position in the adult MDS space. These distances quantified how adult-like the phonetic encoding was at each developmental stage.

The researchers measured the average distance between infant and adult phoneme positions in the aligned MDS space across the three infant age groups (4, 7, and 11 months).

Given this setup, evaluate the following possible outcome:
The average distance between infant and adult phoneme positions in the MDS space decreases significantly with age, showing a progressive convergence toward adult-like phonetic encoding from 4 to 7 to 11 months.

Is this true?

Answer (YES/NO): YES